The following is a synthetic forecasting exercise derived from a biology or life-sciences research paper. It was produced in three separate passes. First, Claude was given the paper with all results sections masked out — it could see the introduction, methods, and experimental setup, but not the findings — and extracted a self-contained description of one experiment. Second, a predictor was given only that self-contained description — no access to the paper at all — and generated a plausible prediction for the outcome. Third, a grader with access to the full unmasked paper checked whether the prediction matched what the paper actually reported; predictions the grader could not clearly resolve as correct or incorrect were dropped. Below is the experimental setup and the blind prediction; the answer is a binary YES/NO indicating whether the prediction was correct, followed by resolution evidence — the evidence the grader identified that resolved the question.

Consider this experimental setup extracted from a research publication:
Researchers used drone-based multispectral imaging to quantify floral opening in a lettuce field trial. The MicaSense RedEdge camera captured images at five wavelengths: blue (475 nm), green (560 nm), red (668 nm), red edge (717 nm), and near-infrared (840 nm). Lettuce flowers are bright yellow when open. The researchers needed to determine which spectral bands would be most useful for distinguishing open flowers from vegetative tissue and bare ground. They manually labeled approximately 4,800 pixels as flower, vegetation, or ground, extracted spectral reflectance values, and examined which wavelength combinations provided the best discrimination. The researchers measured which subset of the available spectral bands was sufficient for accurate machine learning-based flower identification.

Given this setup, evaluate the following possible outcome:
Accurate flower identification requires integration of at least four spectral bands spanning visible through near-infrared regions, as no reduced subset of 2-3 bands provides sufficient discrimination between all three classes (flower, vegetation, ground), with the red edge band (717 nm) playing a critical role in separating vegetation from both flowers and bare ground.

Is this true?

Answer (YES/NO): NO